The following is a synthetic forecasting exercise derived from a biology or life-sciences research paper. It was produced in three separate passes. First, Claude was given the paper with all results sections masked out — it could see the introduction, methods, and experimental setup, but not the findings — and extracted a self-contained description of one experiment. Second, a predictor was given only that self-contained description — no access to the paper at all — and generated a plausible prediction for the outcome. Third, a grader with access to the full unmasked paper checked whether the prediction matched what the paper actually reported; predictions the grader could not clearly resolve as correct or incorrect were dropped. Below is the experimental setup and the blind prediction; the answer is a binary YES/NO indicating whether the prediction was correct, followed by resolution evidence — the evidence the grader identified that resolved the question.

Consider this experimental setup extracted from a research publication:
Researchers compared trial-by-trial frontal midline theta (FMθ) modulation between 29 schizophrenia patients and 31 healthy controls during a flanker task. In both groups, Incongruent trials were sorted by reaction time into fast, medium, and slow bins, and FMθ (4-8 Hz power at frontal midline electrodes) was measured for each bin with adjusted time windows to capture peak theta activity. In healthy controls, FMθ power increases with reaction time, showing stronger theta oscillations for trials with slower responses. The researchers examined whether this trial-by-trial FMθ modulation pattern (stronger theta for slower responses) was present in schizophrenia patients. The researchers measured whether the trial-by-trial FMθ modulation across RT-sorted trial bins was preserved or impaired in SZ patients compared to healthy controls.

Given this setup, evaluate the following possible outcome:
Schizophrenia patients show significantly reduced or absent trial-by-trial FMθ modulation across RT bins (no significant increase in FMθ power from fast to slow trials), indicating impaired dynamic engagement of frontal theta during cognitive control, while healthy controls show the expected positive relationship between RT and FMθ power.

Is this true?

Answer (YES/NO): NO